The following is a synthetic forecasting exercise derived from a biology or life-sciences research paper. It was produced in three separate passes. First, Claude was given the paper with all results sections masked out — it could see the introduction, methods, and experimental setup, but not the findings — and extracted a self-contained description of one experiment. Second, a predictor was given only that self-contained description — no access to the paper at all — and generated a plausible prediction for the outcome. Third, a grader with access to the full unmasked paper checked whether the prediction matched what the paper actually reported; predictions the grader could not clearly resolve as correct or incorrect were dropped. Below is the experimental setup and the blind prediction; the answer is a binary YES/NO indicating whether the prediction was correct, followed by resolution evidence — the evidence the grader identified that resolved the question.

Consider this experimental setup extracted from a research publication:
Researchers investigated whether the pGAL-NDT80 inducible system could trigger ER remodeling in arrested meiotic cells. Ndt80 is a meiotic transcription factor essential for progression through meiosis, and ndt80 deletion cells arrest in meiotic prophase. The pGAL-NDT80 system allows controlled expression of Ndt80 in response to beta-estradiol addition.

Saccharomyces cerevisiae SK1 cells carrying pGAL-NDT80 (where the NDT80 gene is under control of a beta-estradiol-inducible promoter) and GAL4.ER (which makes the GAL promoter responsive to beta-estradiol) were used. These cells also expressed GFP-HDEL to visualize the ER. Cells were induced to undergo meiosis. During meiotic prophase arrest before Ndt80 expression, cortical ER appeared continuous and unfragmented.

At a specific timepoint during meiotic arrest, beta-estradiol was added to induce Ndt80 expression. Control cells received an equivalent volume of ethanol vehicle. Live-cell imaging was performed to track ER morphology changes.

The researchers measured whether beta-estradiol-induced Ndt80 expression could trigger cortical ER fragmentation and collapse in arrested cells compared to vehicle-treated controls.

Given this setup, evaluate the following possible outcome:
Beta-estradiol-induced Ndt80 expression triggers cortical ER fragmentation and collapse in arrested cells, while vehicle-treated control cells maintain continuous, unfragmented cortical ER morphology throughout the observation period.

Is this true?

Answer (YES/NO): YES